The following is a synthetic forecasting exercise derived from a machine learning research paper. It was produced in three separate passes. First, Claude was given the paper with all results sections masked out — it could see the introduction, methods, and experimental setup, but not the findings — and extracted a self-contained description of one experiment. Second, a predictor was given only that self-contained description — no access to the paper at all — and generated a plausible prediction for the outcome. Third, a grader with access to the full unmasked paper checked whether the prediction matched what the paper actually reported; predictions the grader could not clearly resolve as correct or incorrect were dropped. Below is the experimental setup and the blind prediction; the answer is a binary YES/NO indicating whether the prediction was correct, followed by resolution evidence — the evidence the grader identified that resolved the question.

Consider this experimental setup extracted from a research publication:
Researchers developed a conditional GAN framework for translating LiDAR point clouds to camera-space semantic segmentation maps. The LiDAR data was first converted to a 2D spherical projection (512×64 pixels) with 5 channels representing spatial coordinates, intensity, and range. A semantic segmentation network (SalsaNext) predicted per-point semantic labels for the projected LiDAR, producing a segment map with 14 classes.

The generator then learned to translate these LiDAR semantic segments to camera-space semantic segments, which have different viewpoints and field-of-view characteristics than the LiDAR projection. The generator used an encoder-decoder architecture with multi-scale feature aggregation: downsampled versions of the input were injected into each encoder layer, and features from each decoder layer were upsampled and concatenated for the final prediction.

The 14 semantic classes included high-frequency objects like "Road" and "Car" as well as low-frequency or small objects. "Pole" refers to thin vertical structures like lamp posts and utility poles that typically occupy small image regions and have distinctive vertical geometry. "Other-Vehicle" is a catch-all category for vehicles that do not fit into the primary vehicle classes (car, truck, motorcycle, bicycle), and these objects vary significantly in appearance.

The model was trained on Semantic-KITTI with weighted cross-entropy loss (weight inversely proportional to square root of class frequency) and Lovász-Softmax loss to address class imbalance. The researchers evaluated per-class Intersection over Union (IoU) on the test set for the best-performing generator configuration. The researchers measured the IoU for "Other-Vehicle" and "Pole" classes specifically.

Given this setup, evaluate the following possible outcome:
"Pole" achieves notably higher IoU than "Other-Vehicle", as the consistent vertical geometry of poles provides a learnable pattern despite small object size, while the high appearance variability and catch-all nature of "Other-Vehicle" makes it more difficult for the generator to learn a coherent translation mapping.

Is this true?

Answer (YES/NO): NO